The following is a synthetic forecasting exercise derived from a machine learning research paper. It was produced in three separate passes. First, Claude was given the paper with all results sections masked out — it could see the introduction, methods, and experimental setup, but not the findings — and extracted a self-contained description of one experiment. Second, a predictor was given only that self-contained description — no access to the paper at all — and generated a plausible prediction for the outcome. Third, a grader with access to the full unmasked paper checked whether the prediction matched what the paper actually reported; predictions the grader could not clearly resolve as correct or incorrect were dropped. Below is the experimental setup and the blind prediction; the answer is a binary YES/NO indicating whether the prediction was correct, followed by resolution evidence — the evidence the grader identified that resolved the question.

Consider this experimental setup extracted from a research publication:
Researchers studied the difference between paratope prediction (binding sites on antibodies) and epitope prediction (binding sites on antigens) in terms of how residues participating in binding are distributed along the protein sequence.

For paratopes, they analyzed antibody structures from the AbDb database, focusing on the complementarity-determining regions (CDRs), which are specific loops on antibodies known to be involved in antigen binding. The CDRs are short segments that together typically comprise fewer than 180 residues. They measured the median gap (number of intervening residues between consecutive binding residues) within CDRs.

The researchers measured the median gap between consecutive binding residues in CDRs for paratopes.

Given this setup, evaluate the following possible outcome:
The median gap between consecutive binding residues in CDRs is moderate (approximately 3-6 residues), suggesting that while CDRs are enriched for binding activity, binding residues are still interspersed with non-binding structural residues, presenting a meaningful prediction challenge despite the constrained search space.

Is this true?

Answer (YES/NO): NO